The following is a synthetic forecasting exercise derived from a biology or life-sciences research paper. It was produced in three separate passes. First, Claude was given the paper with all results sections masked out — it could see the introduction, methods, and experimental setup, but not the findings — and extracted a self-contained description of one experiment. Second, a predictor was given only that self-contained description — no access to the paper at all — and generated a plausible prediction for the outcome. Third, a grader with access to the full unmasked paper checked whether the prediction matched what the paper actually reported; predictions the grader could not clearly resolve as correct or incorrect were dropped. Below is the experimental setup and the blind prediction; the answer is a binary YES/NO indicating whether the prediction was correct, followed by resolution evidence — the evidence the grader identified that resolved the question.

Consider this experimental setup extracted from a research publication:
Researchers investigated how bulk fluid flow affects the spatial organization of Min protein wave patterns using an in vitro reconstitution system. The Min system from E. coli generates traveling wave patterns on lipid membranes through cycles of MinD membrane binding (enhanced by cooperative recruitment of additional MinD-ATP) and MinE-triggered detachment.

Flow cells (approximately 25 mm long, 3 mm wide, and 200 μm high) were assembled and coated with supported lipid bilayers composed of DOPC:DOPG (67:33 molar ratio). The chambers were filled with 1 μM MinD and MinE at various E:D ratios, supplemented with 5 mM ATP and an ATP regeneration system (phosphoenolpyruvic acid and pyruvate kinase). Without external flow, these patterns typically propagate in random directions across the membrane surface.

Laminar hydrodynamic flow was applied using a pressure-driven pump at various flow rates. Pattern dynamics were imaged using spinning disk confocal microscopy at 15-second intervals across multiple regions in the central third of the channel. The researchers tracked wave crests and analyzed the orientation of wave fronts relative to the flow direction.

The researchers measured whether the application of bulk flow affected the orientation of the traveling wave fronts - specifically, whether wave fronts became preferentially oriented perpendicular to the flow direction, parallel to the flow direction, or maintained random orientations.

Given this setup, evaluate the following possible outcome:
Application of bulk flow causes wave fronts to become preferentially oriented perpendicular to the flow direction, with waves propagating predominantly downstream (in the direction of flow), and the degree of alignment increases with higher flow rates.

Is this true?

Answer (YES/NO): NO